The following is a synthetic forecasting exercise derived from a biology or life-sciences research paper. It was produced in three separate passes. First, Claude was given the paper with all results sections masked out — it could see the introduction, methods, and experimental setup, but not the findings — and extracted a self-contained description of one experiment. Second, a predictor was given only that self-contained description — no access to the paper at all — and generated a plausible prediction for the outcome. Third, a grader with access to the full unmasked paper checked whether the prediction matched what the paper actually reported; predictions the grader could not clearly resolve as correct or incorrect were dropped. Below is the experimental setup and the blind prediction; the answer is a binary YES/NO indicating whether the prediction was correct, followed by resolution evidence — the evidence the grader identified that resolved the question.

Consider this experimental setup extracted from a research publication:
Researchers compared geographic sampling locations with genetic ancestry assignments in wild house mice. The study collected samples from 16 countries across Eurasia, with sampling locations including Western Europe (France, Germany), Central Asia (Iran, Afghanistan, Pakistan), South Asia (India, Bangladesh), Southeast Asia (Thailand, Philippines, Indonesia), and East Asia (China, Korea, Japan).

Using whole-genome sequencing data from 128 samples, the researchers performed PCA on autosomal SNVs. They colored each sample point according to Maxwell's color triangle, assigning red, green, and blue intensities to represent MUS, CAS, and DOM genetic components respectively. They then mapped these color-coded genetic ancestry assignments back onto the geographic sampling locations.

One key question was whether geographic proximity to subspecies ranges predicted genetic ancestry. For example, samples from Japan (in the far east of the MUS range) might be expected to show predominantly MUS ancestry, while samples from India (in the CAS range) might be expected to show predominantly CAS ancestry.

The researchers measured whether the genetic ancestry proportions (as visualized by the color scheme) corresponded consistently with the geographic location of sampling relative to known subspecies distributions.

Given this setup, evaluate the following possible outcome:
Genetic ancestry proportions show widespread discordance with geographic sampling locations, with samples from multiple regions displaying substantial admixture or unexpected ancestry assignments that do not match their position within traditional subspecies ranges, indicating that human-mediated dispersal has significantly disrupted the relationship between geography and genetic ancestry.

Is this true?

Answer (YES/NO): YES